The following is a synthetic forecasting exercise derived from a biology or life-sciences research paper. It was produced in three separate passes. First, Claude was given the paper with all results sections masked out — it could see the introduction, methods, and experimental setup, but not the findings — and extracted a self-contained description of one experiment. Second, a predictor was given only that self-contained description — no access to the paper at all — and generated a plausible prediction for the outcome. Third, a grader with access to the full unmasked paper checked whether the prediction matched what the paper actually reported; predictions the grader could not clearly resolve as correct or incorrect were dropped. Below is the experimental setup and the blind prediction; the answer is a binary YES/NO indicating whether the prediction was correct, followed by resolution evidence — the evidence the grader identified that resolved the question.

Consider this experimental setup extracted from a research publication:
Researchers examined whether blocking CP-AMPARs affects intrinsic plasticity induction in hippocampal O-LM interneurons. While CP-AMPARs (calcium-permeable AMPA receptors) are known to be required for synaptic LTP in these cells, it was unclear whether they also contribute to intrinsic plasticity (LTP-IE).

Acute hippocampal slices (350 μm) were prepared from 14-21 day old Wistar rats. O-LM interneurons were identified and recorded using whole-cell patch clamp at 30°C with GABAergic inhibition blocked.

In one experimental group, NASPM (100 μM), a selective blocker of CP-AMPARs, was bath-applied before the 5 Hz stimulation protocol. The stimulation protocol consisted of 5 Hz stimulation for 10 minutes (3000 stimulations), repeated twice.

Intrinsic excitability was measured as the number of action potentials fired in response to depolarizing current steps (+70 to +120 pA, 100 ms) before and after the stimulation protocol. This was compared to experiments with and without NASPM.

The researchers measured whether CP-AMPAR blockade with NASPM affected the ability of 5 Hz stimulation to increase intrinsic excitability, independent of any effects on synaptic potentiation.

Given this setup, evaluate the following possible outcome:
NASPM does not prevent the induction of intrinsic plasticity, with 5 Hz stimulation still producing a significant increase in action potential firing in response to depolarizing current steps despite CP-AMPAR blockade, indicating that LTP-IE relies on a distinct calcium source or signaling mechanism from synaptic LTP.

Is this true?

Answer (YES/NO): YES